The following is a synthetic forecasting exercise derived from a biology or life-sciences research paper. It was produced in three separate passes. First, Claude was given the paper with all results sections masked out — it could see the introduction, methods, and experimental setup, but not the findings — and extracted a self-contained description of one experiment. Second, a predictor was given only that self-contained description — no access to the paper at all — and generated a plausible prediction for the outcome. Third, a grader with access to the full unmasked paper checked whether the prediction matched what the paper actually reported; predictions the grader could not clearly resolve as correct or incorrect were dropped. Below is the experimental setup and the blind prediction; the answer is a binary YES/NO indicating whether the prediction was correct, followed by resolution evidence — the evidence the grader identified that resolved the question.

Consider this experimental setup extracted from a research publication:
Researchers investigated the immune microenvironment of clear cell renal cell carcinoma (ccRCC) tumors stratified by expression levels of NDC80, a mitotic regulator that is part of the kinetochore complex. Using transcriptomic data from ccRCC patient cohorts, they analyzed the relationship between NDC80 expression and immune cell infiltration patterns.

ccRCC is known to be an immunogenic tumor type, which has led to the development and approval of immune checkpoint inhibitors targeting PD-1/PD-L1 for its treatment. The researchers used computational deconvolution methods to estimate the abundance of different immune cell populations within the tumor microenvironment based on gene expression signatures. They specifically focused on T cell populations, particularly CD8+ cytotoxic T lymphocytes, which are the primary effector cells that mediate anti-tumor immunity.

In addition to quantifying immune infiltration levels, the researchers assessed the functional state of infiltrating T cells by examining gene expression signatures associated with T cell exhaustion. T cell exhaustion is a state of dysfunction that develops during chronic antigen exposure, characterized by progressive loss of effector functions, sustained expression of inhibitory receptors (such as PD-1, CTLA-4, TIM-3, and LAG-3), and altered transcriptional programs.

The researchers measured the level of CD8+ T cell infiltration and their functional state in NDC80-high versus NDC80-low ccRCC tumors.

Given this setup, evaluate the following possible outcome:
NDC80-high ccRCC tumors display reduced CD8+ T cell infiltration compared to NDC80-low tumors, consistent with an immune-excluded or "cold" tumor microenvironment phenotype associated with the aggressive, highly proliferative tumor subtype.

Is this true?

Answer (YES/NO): NO